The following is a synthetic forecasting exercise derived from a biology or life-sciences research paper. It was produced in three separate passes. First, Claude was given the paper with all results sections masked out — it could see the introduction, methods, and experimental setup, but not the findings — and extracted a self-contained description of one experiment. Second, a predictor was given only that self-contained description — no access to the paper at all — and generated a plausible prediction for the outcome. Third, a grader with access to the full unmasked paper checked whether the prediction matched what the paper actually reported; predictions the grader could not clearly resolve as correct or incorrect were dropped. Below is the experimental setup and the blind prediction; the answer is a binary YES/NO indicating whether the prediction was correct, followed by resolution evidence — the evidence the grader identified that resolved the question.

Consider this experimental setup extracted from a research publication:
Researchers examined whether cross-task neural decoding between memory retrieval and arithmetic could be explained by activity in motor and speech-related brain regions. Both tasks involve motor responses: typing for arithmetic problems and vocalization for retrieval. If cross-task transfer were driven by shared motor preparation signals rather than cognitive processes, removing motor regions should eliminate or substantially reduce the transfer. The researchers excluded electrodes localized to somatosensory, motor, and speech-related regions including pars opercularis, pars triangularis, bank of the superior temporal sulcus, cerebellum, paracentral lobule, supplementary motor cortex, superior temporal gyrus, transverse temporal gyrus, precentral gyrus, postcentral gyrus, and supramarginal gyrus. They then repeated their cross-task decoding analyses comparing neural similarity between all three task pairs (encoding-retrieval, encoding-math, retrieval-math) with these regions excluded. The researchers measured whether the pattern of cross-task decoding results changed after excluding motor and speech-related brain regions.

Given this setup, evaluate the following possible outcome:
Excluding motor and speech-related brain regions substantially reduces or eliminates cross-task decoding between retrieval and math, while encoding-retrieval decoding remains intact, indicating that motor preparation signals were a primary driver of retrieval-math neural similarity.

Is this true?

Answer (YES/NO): NO